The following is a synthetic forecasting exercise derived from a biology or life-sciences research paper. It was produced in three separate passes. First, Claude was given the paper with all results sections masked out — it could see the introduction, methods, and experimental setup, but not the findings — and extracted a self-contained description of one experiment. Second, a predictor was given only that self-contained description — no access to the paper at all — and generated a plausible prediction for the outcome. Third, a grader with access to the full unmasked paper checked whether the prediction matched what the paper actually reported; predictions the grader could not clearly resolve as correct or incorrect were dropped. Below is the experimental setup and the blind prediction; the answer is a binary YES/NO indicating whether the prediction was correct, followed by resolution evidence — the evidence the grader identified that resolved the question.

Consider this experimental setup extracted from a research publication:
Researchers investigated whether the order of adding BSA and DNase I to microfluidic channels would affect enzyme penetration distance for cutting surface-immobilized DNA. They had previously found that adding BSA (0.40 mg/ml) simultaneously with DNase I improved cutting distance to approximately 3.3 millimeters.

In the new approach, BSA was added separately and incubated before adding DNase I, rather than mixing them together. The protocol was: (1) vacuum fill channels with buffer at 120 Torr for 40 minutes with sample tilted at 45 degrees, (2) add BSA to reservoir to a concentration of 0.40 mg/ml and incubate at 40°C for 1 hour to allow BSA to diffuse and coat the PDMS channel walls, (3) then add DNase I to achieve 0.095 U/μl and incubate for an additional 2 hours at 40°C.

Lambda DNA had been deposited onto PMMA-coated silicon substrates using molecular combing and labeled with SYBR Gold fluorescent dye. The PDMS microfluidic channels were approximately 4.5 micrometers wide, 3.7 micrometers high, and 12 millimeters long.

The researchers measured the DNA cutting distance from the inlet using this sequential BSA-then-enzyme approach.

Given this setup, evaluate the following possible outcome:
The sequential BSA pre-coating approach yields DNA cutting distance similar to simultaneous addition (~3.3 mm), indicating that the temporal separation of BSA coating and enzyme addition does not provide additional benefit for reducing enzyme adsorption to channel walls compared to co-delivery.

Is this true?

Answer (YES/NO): NO